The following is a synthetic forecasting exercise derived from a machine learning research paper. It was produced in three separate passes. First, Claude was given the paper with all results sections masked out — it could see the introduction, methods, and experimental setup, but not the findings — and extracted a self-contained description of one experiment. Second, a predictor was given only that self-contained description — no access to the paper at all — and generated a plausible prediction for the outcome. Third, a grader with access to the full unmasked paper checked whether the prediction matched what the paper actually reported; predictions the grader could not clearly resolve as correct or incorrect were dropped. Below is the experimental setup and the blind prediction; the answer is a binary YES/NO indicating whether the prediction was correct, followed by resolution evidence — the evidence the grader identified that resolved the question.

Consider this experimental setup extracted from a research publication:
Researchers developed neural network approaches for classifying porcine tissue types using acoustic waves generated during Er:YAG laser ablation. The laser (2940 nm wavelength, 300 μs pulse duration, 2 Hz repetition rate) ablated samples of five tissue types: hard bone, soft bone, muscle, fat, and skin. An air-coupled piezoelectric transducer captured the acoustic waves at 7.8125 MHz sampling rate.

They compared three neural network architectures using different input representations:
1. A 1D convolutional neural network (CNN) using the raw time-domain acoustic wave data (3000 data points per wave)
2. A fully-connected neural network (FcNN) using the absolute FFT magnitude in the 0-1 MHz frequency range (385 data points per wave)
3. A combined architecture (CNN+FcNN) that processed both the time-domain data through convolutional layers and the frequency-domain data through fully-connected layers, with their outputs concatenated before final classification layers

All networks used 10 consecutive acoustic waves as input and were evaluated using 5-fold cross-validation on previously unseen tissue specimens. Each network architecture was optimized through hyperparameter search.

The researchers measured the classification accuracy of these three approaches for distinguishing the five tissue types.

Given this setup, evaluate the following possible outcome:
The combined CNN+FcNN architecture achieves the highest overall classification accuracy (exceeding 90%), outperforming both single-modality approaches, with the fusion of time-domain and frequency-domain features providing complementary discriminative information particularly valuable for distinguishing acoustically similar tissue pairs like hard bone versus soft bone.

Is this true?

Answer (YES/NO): NO